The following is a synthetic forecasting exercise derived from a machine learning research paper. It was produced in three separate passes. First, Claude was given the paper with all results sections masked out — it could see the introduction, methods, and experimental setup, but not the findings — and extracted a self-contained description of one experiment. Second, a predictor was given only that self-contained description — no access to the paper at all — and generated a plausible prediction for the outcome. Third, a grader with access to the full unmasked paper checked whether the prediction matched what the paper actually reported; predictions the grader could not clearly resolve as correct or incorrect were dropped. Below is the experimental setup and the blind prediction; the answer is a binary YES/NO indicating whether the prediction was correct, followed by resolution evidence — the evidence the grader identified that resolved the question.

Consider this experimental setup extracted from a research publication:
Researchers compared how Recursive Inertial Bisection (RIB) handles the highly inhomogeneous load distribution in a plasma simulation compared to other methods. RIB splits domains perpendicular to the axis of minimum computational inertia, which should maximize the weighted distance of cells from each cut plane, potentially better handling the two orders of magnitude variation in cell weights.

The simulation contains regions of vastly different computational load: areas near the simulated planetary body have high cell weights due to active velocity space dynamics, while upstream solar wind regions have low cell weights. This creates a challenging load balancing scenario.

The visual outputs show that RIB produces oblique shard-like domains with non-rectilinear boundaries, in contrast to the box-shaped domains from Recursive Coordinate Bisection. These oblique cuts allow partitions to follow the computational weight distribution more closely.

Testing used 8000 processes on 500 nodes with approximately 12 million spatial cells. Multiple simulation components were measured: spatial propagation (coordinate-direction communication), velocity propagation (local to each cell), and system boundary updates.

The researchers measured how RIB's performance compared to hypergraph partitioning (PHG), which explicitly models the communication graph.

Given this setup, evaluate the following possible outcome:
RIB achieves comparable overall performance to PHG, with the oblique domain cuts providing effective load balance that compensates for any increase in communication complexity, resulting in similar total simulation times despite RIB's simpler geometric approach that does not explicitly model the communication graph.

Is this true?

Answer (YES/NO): YES